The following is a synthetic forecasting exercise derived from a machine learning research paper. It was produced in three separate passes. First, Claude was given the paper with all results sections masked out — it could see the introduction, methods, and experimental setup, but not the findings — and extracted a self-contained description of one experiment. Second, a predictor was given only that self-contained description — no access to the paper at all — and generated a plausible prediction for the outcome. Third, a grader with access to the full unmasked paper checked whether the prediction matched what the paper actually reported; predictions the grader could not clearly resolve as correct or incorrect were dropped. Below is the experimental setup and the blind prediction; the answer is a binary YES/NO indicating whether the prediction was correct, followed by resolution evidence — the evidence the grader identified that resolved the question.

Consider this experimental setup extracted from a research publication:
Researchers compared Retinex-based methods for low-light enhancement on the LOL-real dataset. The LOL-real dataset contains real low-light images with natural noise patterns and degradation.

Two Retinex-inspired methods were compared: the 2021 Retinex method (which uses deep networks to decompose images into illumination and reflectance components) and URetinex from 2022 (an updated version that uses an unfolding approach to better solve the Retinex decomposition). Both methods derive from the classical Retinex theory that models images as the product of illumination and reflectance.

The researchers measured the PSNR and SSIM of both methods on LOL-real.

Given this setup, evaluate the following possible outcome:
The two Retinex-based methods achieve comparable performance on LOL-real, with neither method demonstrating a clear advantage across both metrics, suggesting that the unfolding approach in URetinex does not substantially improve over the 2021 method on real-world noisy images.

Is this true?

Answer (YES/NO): NO